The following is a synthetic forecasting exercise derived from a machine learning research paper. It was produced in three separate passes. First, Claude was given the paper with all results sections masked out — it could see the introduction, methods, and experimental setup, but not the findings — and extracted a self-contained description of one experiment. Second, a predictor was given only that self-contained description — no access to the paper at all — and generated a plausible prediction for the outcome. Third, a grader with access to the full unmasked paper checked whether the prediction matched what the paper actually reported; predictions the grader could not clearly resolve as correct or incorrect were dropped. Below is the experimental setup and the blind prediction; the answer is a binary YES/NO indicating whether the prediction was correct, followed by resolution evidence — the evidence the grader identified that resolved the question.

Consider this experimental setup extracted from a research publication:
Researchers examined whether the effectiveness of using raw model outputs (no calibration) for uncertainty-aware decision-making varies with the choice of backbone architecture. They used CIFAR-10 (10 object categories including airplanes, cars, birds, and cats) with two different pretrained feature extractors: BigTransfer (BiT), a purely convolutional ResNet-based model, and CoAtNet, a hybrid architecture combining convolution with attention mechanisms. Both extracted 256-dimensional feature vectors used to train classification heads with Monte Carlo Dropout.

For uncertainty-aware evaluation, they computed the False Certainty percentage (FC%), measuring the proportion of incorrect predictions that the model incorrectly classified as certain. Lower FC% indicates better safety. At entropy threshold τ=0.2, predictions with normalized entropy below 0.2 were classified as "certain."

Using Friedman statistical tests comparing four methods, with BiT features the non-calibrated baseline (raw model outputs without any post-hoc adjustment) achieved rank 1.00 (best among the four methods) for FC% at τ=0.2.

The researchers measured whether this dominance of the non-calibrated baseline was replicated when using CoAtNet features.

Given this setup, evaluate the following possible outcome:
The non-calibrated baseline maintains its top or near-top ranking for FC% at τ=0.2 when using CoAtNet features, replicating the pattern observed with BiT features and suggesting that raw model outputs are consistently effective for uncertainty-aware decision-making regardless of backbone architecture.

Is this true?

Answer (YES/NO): NO